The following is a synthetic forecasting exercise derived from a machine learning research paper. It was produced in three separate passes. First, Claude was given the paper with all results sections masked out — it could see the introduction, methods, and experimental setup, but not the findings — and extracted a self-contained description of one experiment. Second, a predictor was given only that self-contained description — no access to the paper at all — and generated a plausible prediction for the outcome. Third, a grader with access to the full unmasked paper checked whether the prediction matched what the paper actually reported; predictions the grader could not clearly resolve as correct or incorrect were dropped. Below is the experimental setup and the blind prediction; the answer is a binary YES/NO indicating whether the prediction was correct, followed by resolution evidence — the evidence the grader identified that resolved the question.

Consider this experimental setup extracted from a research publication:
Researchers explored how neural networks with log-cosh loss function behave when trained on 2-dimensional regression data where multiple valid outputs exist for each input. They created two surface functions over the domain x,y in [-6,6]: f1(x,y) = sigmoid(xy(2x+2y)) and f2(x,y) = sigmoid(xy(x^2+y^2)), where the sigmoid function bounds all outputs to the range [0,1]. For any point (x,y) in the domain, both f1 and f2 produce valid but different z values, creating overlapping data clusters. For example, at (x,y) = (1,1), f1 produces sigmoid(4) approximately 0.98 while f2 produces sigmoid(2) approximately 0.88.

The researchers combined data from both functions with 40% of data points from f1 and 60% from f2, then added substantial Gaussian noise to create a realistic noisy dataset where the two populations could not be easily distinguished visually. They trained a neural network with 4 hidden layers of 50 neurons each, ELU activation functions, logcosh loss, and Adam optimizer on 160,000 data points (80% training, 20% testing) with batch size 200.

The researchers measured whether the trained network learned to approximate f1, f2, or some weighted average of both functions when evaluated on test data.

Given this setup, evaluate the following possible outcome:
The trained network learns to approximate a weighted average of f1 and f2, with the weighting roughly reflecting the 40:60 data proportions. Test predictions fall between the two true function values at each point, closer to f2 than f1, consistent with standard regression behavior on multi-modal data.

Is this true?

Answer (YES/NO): NO